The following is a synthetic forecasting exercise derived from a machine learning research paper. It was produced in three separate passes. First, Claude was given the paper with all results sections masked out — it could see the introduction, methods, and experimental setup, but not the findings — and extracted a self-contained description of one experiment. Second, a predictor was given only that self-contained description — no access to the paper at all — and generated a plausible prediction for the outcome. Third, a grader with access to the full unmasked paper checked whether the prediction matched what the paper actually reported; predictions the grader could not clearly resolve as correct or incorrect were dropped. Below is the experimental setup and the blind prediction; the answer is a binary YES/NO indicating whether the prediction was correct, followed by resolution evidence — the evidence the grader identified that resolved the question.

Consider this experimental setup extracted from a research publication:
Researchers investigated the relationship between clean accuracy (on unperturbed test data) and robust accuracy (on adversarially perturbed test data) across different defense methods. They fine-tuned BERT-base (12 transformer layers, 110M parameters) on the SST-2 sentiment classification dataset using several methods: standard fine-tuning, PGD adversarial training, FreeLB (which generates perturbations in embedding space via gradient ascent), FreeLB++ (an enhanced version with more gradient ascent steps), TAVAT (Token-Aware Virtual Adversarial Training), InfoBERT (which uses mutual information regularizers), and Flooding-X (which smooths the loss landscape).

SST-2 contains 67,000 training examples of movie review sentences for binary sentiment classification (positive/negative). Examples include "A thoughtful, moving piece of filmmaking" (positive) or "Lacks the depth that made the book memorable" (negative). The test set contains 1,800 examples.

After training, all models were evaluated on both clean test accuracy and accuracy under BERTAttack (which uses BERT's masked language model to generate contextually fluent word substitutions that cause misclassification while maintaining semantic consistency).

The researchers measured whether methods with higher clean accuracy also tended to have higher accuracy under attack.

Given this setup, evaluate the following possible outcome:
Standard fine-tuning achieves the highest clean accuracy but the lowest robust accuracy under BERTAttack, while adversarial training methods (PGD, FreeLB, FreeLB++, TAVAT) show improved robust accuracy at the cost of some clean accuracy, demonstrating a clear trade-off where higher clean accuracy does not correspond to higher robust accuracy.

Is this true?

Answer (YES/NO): NO